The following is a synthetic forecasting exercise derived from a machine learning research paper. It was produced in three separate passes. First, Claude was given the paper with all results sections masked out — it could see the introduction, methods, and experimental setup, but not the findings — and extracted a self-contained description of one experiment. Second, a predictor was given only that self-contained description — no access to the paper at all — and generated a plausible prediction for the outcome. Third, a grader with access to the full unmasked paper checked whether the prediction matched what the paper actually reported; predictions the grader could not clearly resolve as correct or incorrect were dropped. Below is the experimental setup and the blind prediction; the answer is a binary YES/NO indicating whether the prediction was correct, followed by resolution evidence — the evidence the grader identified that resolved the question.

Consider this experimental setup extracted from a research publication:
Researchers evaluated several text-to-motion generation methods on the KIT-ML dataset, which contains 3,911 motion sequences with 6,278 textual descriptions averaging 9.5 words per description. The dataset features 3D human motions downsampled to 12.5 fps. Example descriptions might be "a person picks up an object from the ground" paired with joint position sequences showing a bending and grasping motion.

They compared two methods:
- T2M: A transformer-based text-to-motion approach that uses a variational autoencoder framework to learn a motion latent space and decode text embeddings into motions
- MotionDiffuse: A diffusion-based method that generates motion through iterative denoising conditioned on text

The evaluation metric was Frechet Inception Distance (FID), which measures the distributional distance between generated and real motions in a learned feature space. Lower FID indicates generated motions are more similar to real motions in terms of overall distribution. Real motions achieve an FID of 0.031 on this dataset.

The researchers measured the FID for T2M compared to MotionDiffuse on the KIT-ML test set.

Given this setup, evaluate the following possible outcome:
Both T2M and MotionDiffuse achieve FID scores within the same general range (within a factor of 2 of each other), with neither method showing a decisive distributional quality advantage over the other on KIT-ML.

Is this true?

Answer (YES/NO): NO